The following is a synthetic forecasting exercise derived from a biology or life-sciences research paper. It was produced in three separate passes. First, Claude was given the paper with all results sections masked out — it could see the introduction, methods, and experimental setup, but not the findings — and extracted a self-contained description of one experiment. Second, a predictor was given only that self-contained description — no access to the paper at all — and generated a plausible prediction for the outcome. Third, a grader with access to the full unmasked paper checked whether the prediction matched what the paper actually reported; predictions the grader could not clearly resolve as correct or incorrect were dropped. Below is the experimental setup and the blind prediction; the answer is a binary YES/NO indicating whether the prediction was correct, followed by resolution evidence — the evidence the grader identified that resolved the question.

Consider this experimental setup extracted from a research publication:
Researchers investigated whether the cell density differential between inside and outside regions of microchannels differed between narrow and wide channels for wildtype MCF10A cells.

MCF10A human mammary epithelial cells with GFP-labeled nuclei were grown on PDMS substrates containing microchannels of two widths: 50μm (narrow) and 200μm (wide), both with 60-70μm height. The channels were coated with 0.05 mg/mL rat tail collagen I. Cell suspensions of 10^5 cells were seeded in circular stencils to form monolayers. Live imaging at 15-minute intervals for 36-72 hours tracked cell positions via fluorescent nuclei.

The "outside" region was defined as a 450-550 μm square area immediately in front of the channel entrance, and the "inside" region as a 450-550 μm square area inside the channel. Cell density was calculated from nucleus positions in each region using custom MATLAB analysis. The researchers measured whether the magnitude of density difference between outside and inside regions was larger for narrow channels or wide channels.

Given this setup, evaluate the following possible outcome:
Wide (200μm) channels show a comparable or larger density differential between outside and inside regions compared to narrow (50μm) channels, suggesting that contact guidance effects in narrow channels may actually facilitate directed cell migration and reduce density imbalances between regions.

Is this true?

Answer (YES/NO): NO